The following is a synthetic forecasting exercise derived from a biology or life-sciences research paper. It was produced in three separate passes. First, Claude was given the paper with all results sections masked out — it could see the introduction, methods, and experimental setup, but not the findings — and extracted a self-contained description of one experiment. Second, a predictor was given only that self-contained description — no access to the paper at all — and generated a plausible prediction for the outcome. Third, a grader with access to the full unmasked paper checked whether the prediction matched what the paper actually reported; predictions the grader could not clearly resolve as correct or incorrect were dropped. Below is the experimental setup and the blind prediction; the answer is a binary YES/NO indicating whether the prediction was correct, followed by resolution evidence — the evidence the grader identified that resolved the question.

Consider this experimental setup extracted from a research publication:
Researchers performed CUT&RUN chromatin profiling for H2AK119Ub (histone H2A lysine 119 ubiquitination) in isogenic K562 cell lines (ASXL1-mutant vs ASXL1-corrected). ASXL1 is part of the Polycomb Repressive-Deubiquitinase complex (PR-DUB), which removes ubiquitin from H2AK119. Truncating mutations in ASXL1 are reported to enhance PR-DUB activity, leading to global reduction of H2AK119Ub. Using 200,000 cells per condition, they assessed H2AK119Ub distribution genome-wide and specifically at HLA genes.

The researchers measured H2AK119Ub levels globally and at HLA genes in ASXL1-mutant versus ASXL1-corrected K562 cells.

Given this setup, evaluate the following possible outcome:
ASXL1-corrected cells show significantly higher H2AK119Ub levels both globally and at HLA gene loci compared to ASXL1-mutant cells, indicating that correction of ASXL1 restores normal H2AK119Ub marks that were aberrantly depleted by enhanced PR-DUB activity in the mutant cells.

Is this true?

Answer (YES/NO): NO